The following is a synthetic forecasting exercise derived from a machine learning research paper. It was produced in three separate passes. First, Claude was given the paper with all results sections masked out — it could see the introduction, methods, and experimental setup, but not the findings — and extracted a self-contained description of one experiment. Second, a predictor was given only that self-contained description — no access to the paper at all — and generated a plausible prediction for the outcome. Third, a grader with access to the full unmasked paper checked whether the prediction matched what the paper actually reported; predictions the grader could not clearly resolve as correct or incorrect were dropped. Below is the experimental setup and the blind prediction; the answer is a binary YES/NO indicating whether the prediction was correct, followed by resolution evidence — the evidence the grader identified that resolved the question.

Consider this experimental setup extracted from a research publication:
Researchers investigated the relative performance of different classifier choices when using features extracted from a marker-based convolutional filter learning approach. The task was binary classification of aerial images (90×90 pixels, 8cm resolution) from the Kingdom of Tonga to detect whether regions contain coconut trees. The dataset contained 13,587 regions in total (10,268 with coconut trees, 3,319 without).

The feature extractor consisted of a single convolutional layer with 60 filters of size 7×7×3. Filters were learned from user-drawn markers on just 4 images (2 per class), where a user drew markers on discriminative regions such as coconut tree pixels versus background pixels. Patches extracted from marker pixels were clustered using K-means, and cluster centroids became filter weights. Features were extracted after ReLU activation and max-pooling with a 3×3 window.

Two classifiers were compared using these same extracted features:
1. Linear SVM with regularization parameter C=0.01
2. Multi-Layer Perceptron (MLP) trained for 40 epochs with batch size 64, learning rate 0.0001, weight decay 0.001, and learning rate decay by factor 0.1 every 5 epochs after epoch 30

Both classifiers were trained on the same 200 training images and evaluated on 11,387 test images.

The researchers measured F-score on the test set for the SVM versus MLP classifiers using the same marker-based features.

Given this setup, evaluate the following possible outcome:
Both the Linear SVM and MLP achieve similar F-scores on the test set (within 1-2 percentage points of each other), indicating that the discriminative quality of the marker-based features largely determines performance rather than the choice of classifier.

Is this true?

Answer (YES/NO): YES